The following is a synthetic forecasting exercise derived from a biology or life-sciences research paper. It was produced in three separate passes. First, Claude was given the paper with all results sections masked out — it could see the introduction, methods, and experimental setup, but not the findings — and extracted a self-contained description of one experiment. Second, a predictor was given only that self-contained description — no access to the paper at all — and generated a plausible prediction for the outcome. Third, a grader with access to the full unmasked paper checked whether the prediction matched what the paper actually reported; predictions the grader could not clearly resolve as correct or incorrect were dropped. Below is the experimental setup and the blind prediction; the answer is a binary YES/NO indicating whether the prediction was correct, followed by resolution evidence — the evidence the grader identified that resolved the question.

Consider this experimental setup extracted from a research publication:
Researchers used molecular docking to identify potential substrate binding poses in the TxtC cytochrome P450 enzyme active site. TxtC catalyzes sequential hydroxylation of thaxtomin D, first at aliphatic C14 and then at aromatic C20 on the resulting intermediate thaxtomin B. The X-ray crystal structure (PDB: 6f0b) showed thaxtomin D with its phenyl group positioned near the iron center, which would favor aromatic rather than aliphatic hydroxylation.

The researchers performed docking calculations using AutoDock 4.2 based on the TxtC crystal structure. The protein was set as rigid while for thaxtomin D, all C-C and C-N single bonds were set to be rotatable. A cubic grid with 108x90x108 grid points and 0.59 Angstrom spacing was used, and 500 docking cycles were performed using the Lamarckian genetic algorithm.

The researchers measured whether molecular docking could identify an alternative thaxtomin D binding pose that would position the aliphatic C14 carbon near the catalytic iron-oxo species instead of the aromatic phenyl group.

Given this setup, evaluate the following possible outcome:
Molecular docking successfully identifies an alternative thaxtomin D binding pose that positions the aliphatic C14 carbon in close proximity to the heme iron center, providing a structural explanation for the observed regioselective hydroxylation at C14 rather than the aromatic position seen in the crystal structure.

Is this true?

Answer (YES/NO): YES